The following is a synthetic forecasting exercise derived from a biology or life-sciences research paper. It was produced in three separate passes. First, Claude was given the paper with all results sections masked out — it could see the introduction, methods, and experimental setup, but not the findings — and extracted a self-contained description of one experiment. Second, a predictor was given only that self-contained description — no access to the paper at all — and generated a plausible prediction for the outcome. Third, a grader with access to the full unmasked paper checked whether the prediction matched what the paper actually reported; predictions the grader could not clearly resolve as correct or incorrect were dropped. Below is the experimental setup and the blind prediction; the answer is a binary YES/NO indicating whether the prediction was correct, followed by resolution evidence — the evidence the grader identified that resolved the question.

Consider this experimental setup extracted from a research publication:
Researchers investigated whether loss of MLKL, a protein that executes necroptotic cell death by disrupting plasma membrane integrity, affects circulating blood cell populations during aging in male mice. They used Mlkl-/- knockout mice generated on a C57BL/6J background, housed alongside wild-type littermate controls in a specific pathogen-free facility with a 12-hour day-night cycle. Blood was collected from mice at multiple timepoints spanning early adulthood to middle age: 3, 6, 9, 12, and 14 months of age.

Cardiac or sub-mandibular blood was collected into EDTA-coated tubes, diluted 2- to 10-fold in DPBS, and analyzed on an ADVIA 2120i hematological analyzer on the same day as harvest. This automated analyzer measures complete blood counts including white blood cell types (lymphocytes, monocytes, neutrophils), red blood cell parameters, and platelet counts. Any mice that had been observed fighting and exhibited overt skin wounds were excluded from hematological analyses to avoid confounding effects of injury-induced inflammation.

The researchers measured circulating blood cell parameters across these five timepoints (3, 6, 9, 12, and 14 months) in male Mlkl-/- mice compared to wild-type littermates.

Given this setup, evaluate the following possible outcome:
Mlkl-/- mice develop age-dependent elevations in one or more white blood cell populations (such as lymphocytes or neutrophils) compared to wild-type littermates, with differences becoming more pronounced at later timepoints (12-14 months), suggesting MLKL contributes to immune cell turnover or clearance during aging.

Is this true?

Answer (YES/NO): YES